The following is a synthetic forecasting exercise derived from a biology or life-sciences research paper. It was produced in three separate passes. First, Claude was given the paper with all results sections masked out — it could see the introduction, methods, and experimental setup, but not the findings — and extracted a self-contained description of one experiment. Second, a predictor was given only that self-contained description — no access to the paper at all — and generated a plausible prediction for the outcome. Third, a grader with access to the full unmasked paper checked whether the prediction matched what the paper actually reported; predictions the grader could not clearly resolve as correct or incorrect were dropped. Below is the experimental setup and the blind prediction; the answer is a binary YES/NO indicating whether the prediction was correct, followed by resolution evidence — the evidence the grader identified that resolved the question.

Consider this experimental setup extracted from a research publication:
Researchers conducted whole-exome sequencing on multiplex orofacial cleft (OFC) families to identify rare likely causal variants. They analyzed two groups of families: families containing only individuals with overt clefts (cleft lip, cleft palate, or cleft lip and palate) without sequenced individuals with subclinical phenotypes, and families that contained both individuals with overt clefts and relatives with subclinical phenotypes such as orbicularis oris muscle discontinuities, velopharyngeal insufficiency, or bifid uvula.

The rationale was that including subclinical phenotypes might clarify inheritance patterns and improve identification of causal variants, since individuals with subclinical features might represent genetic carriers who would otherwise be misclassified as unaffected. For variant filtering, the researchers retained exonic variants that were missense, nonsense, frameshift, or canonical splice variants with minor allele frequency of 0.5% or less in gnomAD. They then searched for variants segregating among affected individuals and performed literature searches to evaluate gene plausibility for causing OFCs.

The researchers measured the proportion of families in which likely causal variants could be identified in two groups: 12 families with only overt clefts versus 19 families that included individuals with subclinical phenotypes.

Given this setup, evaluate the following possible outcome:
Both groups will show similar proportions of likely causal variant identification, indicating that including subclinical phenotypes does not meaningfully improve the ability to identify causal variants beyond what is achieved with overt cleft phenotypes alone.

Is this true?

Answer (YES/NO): YES